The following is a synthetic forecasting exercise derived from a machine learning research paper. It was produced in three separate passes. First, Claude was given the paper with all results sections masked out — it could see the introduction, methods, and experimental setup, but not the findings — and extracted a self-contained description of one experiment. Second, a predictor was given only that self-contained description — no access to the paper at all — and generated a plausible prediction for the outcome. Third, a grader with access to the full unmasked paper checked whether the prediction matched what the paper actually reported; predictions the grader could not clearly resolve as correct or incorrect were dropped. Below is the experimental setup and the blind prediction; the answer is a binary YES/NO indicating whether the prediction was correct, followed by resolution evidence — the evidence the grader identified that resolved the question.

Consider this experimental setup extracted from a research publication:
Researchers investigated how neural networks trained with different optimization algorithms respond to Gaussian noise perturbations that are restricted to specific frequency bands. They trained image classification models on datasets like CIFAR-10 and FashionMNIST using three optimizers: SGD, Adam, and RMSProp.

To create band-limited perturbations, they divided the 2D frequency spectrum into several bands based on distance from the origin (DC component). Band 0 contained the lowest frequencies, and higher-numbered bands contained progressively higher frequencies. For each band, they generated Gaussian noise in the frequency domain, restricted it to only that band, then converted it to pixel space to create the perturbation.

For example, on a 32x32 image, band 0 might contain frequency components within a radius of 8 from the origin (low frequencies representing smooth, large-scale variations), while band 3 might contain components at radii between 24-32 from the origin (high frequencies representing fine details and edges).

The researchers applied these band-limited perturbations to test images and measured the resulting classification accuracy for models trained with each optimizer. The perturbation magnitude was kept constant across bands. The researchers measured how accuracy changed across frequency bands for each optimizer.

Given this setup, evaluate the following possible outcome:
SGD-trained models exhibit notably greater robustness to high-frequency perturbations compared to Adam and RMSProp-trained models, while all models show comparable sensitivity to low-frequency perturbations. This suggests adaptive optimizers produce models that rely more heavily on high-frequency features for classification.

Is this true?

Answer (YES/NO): YES